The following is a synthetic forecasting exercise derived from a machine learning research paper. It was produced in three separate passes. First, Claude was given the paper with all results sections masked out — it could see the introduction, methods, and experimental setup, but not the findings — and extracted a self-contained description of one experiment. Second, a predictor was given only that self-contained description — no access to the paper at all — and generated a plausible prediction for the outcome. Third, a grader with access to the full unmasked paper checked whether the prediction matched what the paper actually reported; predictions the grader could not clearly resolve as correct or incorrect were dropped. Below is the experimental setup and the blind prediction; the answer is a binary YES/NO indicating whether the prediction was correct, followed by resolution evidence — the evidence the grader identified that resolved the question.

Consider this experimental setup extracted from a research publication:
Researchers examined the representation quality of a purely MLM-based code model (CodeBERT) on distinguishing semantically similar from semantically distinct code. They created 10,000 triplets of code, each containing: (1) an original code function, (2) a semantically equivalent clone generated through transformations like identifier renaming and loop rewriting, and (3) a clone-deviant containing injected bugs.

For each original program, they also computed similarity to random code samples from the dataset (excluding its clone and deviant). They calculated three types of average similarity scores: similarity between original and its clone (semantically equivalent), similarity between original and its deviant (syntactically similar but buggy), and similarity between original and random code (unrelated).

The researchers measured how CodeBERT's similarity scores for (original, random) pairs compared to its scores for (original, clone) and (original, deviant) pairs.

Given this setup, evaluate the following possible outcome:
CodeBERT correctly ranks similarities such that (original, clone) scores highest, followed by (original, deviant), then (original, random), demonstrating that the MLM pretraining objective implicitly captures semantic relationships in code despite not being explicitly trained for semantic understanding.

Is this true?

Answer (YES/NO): NO